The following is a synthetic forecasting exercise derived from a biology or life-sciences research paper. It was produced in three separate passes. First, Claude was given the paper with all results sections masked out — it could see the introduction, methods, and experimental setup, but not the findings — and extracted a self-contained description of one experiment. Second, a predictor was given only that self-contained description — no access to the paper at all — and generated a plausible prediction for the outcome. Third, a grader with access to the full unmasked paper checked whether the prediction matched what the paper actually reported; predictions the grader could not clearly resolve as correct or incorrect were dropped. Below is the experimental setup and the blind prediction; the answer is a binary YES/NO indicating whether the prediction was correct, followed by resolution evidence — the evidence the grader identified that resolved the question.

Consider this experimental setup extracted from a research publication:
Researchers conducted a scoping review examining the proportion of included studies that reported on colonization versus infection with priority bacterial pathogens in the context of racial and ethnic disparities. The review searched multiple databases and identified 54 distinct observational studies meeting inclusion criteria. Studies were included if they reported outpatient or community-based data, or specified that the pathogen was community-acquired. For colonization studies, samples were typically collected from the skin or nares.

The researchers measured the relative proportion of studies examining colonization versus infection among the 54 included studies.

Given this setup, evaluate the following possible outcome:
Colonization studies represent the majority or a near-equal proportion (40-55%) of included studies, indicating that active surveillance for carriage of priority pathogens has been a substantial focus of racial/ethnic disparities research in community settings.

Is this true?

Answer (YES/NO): NO